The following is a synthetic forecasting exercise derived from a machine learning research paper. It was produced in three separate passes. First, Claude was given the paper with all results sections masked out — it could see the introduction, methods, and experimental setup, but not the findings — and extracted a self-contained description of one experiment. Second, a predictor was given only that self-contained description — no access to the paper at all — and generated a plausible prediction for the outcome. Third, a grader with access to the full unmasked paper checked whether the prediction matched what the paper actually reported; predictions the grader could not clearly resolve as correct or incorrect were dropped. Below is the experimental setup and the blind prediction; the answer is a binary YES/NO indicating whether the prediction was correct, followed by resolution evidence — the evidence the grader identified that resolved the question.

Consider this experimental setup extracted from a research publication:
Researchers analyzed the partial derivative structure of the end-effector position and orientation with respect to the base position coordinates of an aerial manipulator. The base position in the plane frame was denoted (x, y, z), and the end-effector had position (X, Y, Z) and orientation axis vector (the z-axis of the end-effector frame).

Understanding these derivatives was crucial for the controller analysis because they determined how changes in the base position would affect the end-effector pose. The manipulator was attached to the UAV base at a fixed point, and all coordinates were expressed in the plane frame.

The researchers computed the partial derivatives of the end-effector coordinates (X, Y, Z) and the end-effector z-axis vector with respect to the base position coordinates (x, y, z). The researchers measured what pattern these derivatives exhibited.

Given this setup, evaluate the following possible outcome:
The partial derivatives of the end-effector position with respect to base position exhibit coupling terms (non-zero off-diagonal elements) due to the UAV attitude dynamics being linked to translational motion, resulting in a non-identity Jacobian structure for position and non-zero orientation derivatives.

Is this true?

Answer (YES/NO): NO